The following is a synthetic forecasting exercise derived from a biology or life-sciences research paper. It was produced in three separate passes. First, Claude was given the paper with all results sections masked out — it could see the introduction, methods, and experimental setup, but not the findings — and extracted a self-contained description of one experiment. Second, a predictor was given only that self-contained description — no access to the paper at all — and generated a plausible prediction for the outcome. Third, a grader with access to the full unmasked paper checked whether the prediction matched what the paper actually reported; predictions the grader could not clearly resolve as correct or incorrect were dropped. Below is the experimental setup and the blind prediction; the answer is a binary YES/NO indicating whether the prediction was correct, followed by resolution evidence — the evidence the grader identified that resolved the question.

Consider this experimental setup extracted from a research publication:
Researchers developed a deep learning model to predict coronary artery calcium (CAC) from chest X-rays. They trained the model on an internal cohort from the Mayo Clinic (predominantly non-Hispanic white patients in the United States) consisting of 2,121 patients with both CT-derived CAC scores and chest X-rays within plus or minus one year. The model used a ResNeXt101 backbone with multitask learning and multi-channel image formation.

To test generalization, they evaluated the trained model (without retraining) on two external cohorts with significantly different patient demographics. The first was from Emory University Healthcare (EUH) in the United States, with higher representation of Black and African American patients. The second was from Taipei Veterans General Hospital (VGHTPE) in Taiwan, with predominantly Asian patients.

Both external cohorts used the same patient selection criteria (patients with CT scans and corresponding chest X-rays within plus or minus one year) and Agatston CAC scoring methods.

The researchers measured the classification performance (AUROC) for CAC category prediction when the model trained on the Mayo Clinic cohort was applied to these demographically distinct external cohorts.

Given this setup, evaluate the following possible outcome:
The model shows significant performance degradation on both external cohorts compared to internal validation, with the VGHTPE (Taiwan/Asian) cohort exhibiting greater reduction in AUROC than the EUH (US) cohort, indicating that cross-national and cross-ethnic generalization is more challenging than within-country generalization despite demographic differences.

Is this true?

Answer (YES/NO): NO